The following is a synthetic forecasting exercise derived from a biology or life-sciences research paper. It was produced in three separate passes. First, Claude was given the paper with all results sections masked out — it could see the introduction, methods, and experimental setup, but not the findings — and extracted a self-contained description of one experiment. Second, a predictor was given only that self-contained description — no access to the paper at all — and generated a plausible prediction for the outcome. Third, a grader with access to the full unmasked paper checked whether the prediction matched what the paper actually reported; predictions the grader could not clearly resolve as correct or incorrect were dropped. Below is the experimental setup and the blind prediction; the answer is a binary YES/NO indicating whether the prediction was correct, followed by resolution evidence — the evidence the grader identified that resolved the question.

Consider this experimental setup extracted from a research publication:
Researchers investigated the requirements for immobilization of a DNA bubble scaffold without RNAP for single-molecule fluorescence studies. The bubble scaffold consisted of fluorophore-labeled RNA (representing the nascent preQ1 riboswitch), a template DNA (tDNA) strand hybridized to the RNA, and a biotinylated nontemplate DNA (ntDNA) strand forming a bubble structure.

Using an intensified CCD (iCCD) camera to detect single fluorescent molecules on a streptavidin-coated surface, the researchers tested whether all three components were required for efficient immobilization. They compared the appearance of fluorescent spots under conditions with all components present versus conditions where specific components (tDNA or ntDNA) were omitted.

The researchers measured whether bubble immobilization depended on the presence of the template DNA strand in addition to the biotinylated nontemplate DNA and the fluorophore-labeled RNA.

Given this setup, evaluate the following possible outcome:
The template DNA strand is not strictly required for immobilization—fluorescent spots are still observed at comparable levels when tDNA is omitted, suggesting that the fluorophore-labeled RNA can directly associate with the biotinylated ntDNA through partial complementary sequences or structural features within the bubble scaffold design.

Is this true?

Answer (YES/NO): NO